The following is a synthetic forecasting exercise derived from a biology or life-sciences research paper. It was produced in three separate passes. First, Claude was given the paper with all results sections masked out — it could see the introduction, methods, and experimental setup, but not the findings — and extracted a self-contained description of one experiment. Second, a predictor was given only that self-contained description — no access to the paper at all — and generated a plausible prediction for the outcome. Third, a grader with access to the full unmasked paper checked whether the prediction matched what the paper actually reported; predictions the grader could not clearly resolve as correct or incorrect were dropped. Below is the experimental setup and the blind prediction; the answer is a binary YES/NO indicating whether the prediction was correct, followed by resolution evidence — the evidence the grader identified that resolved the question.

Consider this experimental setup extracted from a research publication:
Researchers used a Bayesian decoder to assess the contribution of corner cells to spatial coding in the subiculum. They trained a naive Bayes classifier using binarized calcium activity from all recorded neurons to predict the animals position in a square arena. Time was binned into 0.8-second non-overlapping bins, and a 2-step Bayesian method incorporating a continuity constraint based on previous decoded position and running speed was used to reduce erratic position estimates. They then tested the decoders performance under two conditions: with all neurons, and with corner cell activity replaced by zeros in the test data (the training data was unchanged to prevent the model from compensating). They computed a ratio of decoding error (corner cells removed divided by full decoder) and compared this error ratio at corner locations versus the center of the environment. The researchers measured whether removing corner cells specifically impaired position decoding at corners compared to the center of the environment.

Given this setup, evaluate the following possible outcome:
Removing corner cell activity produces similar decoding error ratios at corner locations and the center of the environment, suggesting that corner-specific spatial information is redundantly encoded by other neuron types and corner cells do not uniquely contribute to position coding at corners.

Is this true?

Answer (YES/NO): NO